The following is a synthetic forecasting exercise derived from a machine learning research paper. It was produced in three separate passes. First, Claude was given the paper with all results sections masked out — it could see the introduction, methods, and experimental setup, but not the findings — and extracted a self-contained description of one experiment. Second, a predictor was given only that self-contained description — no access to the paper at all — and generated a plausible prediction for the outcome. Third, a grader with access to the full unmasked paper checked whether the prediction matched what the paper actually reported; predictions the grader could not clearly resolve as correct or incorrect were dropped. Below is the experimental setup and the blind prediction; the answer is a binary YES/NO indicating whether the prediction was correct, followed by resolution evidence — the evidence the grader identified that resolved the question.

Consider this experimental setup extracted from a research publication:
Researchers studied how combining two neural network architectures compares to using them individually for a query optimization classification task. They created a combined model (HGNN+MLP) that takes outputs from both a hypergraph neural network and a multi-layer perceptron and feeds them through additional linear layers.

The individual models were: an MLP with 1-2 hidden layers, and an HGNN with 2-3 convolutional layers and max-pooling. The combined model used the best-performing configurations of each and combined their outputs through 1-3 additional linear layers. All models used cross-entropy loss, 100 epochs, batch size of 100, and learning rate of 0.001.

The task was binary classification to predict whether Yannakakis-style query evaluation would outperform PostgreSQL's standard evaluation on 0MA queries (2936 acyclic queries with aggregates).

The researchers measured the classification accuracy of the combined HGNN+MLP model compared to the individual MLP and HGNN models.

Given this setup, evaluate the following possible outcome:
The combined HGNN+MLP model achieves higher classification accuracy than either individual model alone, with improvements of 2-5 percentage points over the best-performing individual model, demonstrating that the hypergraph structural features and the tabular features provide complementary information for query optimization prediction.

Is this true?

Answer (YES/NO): NO